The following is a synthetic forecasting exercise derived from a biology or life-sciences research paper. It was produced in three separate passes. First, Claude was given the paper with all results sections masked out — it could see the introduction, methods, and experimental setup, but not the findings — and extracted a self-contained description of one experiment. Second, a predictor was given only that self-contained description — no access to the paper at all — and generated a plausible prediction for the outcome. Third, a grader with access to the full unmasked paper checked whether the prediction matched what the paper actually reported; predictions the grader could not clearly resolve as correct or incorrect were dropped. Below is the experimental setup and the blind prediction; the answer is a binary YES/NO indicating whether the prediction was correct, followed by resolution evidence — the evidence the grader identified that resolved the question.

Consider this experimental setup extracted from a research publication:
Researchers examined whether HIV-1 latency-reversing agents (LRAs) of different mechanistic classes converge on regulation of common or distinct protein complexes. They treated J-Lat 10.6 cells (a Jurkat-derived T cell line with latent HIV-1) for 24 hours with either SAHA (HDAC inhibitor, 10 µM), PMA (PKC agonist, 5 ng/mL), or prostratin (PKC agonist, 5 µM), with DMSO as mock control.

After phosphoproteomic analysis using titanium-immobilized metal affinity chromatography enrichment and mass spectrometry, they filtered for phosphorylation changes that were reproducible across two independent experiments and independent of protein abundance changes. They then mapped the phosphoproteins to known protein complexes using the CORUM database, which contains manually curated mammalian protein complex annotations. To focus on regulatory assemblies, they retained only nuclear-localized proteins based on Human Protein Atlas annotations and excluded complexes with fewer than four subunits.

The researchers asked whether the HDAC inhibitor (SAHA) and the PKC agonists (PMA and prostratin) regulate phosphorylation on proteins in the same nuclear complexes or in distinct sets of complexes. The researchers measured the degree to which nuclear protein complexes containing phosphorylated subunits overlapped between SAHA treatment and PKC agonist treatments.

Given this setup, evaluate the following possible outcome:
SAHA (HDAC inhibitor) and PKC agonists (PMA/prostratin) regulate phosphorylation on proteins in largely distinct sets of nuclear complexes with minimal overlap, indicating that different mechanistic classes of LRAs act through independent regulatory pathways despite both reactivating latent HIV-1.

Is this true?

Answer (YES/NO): NO